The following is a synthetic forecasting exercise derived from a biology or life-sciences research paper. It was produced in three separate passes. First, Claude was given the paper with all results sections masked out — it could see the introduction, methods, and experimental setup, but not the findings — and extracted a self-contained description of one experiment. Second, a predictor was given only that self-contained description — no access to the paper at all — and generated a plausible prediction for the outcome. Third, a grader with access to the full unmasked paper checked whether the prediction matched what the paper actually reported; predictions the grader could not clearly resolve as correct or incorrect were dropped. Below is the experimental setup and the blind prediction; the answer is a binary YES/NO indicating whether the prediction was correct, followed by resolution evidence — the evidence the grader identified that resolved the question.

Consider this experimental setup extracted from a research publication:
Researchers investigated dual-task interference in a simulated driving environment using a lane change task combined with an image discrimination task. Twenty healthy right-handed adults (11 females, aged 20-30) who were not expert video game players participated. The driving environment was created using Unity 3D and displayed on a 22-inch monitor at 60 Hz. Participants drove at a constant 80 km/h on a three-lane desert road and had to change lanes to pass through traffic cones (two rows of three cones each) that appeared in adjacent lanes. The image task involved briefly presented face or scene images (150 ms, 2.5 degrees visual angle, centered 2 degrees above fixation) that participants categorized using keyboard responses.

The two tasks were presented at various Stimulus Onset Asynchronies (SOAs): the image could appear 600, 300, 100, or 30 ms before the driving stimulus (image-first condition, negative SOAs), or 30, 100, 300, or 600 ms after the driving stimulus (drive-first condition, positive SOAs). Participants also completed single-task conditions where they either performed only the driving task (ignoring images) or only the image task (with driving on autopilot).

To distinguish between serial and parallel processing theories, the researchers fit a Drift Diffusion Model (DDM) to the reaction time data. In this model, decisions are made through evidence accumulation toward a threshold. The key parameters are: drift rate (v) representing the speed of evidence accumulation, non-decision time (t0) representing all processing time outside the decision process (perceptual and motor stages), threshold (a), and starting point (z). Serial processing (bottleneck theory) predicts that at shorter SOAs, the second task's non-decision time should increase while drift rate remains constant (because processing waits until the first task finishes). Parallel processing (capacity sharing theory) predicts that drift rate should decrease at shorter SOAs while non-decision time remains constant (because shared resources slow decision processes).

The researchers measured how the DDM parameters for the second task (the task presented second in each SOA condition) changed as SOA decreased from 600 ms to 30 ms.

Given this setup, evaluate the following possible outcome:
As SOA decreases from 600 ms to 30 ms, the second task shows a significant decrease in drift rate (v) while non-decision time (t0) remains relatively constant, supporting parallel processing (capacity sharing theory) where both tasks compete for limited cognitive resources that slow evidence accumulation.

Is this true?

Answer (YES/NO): NO